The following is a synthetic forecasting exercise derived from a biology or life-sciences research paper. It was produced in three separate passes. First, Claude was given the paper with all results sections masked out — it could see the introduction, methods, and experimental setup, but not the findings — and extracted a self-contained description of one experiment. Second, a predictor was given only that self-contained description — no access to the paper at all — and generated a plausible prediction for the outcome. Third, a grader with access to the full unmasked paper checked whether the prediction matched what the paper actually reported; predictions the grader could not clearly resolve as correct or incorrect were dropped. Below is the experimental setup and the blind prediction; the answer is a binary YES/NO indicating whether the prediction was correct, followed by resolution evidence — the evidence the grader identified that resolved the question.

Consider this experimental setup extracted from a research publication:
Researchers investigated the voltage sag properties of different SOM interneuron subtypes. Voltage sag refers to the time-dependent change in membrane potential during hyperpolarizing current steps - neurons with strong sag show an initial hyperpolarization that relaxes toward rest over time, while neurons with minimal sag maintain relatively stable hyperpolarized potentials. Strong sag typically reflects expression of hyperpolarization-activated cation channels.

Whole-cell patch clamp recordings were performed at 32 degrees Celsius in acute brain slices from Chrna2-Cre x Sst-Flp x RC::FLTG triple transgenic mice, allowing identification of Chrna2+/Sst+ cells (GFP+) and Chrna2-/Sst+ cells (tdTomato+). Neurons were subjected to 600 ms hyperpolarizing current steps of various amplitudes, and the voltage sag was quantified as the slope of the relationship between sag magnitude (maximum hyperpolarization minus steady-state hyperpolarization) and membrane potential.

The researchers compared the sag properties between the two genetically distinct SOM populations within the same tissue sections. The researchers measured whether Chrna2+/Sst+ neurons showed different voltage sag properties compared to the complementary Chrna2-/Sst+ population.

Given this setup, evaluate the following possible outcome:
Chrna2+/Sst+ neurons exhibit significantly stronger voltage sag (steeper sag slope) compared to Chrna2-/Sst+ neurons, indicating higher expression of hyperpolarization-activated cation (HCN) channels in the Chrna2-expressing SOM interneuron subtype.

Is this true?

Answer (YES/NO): NO